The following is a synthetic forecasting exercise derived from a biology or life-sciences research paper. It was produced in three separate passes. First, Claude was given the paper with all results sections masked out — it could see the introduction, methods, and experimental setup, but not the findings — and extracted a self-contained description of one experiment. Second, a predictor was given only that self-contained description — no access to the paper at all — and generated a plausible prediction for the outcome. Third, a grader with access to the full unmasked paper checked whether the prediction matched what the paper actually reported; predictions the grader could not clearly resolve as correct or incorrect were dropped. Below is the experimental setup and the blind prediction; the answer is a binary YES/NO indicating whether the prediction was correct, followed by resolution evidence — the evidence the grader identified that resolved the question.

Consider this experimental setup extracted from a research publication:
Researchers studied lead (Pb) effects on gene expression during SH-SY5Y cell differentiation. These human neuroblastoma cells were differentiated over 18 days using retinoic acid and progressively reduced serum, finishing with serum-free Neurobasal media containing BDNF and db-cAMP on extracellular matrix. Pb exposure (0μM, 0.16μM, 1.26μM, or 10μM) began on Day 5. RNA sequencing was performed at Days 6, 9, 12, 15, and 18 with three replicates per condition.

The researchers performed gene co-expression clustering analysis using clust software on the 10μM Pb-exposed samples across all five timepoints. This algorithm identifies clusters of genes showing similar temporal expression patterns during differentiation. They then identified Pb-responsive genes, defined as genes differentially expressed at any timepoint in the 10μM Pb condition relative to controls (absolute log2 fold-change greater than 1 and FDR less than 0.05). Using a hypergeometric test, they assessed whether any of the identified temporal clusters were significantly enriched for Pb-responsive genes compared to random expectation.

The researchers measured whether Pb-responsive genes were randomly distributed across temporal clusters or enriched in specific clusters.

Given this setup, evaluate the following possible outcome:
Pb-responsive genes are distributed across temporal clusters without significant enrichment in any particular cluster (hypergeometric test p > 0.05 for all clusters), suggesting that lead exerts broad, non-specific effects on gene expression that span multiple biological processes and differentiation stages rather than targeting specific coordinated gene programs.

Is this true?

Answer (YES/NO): NO